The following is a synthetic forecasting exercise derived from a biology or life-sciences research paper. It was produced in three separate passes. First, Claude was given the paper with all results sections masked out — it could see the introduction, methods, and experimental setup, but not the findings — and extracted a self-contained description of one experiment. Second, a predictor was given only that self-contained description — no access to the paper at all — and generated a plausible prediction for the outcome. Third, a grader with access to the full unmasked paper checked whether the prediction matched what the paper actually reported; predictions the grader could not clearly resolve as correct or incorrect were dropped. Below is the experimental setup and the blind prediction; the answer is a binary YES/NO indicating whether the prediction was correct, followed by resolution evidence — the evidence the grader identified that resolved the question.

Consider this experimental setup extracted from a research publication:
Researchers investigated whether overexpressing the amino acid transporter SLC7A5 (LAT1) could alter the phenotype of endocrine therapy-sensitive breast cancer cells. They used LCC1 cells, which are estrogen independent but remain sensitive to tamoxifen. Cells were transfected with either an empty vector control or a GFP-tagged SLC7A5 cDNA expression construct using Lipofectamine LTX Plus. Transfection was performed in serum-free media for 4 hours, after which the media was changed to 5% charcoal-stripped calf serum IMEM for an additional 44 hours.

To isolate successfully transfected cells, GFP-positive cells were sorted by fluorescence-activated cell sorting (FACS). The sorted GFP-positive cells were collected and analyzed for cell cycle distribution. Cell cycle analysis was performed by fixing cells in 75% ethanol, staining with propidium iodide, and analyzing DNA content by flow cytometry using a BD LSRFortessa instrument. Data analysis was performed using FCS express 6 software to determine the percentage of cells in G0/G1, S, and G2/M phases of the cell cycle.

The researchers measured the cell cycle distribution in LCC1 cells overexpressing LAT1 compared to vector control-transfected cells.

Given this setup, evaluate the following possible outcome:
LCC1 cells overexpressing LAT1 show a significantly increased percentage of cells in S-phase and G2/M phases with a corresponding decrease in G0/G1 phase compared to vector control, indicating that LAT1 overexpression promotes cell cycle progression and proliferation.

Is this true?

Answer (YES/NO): NO